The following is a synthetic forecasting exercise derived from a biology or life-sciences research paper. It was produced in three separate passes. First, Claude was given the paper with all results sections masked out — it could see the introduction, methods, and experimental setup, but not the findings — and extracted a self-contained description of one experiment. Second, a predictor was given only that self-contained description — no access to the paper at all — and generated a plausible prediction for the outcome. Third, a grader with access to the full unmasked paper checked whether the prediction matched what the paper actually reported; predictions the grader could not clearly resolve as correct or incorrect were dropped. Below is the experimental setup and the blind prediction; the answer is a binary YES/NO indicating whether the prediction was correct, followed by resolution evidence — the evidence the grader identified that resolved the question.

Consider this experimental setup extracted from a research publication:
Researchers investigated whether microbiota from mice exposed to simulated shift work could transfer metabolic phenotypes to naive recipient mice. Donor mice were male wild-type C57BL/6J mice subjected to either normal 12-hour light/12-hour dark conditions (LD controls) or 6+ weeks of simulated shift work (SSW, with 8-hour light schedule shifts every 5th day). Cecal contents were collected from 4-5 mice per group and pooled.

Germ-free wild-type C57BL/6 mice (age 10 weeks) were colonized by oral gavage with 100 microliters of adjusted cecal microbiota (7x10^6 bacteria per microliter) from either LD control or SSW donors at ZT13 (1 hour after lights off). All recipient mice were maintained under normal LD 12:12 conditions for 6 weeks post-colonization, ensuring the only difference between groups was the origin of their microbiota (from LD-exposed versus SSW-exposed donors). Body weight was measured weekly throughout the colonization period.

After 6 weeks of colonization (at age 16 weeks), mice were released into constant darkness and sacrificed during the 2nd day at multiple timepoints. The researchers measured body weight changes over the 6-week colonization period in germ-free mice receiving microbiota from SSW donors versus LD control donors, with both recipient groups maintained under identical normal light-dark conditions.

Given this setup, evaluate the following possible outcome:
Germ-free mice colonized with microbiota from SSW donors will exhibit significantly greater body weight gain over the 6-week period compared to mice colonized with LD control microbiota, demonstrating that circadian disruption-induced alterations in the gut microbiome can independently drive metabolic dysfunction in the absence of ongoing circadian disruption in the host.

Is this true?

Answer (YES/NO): YES